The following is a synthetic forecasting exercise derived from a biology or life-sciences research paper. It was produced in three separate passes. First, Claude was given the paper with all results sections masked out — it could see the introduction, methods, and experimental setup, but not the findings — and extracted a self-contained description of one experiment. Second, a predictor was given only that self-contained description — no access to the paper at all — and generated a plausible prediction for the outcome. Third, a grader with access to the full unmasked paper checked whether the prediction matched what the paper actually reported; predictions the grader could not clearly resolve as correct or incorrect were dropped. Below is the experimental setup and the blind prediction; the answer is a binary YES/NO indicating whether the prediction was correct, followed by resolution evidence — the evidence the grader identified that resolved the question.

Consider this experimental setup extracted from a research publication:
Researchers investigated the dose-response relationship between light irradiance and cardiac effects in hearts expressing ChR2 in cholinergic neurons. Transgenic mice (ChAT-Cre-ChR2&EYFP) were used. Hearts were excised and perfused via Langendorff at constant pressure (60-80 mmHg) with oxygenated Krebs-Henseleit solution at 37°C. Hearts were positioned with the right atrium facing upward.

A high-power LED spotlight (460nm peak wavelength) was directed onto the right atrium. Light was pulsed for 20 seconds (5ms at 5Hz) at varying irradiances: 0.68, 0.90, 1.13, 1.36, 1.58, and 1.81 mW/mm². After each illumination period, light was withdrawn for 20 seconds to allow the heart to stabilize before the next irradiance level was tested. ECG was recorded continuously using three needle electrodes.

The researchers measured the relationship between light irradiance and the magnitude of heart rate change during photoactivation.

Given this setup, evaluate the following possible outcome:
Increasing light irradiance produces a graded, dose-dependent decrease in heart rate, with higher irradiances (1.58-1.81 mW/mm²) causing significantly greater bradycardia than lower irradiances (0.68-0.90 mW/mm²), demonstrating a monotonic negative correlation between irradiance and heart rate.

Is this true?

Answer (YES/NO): NO